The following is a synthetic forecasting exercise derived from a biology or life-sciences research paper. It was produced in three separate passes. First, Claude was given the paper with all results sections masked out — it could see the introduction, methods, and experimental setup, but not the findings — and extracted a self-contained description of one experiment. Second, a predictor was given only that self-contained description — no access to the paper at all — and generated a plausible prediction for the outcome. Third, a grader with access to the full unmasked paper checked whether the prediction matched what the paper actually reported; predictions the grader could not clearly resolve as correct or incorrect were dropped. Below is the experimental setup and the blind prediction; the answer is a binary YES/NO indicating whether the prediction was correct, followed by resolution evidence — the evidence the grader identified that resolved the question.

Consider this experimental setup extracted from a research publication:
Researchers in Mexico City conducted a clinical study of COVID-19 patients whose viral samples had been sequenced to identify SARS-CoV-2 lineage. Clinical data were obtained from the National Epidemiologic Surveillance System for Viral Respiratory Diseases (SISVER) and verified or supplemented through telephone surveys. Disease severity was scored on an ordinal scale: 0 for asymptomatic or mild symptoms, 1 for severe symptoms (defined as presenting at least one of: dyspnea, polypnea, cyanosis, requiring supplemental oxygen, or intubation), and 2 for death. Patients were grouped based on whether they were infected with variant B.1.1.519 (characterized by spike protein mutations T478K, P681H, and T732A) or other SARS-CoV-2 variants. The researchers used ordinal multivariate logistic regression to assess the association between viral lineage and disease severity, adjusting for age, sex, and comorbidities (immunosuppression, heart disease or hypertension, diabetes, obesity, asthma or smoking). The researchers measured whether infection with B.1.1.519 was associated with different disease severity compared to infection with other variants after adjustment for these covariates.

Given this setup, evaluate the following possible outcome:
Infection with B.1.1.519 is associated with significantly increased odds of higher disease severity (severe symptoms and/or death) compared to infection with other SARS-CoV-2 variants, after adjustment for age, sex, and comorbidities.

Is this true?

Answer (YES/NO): YES